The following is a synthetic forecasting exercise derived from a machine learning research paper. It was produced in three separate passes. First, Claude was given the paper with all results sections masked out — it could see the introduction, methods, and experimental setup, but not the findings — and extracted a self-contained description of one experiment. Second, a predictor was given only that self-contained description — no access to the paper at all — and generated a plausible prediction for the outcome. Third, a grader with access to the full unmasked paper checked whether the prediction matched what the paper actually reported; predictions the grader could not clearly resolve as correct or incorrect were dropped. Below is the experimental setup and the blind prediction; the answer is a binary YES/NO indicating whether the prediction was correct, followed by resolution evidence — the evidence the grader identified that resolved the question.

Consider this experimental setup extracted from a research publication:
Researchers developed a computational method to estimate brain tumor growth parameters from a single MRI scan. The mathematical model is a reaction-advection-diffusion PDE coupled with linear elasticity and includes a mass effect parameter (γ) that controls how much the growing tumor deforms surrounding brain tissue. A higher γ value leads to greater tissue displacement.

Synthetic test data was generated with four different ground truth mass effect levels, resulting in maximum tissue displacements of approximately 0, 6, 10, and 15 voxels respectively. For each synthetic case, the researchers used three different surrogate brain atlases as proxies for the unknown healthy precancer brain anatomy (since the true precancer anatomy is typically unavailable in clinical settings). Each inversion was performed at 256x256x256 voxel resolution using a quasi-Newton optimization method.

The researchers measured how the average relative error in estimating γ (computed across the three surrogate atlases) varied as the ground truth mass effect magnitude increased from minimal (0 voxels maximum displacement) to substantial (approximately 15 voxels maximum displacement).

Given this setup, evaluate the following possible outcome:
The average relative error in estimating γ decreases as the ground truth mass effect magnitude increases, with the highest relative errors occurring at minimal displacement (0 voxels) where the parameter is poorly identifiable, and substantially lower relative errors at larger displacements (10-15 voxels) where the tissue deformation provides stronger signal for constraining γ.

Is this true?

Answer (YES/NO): NO